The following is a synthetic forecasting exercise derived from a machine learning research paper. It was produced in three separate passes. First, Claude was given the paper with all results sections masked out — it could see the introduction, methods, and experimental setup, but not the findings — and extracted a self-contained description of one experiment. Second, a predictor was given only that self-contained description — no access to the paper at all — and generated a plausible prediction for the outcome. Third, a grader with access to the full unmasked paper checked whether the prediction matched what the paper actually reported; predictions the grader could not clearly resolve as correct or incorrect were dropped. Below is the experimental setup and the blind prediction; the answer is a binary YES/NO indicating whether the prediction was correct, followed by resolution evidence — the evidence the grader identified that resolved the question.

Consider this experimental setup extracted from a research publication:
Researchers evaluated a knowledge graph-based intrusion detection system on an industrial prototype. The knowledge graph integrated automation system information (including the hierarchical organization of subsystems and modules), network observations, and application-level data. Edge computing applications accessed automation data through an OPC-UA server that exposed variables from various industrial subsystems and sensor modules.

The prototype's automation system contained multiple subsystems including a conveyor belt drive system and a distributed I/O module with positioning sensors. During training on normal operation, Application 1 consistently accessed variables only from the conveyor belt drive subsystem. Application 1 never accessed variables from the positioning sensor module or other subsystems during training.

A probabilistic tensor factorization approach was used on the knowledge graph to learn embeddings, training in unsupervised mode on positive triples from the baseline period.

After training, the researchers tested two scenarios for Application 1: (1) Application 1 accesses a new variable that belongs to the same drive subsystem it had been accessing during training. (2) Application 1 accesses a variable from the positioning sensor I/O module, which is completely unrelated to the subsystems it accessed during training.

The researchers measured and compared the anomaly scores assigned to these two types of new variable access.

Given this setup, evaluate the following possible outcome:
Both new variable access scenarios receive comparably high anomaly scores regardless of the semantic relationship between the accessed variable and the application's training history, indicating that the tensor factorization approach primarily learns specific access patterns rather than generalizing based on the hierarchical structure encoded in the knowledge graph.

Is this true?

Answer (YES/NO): NO